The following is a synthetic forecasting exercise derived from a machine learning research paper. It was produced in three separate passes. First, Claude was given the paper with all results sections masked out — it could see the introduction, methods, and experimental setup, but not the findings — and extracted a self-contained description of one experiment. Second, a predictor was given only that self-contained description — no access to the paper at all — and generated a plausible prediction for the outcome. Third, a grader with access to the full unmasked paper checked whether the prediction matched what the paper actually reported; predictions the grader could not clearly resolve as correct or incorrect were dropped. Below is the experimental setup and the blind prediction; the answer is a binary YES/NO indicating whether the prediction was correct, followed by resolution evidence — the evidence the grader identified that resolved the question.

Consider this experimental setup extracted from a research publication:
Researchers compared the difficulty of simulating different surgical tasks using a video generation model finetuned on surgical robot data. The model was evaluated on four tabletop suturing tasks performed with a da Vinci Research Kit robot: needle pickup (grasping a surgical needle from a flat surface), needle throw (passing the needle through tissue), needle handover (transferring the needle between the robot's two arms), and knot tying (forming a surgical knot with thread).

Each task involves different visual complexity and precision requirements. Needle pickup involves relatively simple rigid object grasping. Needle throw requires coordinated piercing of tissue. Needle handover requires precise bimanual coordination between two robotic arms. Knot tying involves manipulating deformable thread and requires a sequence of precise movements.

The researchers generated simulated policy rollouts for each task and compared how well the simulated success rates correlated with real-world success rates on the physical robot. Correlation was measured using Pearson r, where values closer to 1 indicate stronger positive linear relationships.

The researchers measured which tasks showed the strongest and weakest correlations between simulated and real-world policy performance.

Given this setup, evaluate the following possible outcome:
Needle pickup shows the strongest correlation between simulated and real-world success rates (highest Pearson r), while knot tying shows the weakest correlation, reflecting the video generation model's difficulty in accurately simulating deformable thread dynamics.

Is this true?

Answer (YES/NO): NO